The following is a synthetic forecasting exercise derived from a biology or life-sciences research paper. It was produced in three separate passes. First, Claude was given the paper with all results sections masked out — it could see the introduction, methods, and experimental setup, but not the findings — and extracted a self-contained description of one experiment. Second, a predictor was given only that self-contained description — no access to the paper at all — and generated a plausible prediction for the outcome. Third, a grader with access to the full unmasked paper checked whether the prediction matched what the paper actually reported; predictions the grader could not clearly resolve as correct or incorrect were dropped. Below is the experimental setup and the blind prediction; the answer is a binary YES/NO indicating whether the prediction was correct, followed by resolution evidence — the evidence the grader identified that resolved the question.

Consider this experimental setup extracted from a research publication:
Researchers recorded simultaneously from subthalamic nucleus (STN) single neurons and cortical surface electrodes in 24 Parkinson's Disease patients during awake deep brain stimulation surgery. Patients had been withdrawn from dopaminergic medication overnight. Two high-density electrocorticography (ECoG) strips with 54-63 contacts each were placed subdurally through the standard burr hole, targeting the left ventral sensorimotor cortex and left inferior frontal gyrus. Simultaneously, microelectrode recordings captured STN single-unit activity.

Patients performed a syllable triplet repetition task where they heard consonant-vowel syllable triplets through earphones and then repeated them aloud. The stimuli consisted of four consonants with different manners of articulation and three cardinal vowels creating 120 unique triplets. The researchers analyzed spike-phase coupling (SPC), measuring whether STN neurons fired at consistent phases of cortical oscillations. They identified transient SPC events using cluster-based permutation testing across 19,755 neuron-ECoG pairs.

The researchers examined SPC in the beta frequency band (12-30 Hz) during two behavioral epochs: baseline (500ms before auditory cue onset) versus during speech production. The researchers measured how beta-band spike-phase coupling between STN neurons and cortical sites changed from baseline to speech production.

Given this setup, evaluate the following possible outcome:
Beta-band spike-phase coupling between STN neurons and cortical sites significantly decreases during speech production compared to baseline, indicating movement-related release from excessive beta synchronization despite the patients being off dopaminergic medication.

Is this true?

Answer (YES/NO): YES